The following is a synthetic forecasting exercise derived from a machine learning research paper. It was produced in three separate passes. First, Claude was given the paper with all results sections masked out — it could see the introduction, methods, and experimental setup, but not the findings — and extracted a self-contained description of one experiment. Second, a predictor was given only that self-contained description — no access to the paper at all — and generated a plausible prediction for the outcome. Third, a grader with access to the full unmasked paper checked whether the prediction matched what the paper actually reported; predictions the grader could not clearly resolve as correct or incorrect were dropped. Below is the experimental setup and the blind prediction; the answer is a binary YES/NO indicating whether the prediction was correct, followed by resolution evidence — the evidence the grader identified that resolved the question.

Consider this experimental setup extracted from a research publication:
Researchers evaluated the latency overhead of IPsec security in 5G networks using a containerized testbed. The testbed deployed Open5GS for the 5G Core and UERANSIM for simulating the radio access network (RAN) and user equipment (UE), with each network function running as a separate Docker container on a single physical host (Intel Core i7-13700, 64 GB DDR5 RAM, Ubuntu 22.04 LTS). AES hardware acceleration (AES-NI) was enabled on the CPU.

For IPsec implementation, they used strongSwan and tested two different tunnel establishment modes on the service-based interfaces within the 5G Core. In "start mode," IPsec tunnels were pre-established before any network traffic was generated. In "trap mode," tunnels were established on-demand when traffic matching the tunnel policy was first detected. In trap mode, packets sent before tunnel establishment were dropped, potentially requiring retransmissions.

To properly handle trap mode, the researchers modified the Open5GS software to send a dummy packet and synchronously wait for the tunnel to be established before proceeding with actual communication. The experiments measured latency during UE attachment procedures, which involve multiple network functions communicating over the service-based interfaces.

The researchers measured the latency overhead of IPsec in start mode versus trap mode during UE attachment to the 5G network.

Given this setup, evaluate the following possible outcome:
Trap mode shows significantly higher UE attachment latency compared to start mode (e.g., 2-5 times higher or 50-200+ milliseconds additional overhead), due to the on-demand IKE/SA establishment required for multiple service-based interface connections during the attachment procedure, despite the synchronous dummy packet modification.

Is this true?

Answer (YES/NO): NO